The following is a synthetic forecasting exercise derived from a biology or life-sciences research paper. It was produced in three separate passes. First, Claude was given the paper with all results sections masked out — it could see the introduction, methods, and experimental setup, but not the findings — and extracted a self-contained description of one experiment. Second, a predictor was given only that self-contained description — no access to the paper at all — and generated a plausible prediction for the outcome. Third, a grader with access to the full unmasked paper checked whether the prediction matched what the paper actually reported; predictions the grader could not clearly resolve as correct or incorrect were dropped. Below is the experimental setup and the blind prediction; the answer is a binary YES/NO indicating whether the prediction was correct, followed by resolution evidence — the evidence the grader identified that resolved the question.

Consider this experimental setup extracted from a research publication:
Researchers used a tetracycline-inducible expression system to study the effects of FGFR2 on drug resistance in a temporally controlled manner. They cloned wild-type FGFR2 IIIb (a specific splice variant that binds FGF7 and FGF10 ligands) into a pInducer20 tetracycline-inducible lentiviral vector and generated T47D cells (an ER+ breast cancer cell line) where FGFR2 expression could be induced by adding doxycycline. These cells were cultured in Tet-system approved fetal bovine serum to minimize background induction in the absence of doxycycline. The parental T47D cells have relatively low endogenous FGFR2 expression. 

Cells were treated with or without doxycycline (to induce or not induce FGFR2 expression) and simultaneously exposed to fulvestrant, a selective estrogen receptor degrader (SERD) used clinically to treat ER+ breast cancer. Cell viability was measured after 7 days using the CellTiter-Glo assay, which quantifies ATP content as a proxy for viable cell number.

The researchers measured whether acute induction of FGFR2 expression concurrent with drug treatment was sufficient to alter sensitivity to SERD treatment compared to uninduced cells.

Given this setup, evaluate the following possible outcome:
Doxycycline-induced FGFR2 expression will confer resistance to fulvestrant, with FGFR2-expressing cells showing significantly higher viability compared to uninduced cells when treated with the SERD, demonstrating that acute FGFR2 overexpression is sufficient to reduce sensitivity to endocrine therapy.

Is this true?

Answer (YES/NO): NO